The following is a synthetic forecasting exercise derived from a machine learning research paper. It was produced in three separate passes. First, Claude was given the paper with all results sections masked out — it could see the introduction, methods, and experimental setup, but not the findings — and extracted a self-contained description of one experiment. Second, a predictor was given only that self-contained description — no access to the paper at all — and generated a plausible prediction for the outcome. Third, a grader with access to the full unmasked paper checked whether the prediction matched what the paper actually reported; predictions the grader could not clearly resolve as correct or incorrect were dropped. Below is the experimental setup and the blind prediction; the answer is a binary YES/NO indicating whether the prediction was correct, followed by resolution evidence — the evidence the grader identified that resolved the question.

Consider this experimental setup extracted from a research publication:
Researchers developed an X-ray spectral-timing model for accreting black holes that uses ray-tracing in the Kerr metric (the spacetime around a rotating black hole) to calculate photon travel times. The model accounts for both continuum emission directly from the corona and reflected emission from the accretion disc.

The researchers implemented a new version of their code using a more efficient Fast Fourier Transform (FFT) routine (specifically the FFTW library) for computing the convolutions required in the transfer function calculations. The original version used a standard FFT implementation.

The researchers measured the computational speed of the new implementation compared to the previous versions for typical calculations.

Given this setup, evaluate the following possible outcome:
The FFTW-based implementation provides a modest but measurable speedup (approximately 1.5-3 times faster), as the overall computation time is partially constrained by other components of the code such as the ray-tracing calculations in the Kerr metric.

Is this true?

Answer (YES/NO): NO